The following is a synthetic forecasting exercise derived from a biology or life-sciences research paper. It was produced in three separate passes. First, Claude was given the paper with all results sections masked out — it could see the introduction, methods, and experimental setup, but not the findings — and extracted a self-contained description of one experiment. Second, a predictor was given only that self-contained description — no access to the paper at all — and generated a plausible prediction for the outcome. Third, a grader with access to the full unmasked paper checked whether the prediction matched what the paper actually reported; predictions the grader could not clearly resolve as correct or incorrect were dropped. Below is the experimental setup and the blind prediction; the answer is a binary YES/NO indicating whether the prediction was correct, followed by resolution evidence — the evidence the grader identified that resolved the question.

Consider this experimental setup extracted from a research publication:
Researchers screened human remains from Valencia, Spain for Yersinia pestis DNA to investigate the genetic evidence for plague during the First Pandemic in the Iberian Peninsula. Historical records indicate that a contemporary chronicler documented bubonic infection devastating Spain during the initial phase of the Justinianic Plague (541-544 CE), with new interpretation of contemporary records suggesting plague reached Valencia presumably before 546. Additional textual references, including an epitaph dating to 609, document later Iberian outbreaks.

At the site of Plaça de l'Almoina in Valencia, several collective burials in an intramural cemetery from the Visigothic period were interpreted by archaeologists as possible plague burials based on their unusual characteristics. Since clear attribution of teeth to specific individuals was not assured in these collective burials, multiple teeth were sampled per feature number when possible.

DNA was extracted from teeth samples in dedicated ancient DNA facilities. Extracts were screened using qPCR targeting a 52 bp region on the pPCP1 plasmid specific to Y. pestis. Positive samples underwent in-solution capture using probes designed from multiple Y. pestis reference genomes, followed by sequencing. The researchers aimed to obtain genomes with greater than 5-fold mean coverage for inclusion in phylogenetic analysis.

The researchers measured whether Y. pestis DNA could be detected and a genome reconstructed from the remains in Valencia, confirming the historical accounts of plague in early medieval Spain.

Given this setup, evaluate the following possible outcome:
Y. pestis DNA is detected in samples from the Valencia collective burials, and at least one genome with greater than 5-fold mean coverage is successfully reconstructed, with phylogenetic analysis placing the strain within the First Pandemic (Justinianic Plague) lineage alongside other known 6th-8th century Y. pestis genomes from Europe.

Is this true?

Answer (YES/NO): YES